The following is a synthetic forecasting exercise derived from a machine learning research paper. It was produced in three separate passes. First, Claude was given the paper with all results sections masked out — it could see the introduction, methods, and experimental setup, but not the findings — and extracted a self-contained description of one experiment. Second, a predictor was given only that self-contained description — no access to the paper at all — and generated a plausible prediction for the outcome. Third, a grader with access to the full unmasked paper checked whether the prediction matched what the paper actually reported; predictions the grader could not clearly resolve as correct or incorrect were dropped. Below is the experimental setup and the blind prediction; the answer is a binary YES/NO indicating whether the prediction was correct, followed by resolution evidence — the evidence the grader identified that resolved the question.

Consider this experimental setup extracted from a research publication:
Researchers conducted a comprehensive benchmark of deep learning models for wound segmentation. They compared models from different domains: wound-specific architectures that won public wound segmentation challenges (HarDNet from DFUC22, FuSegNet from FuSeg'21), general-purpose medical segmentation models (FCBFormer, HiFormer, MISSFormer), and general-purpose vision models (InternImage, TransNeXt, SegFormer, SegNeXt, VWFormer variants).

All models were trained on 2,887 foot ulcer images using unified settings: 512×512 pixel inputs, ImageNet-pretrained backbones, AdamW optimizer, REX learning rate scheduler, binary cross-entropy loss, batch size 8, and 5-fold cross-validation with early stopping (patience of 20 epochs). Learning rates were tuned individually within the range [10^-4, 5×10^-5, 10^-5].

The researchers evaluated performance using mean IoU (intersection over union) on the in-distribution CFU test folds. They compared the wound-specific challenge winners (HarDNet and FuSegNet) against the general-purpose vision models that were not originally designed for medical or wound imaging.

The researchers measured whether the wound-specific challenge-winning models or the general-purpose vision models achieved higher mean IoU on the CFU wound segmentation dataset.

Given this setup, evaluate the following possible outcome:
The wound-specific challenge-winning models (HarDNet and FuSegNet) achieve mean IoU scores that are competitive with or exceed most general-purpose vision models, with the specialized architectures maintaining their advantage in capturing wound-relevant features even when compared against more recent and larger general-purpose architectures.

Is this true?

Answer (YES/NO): NO